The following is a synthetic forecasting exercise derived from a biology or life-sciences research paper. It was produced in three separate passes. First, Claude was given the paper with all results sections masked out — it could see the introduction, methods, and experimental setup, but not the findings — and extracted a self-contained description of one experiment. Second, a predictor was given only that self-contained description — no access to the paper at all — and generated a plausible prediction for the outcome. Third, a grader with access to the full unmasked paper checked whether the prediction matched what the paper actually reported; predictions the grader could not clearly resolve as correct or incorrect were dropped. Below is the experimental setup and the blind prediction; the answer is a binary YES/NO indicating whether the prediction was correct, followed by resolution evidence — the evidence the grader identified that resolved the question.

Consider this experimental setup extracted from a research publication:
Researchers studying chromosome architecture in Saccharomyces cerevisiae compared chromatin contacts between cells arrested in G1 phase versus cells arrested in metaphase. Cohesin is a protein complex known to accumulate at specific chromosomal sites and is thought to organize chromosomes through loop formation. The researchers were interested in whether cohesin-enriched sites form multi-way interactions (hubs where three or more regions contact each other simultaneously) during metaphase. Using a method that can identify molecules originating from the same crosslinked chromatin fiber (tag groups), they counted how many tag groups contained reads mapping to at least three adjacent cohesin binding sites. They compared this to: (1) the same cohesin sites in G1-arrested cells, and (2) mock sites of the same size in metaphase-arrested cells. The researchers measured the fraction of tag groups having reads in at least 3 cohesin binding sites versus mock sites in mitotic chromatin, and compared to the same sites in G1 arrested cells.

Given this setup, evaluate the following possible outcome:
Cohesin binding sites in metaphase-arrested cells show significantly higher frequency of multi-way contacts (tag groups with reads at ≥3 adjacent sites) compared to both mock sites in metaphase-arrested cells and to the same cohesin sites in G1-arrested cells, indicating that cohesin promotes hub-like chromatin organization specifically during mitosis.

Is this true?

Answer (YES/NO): YES